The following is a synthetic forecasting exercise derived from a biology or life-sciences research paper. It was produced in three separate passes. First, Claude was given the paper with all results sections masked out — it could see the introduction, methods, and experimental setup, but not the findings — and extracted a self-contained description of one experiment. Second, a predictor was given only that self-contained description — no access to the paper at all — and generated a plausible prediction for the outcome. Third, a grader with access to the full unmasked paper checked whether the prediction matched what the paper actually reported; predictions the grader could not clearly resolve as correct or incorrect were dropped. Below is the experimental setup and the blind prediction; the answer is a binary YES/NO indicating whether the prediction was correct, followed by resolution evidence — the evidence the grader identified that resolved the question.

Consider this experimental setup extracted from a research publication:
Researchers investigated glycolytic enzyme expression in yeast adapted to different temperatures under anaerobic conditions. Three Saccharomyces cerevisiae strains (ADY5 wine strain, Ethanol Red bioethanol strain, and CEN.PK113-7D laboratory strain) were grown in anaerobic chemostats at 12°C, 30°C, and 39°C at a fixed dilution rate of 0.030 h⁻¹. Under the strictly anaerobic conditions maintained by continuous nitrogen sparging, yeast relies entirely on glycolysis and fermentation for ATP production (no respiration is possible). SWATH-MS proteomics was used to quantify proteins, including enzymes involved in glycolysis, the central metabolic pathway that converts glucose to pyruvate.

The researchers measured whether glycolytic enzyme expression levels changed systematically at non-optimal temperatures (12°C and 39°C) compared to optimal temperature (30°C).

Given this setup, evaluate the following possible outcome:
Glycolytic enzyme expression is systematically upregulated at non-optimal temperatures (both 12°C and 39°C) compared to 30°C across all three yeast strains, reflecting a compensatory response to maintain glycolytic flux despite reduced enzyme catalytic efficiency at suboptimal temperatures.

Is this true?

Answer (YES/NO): NO